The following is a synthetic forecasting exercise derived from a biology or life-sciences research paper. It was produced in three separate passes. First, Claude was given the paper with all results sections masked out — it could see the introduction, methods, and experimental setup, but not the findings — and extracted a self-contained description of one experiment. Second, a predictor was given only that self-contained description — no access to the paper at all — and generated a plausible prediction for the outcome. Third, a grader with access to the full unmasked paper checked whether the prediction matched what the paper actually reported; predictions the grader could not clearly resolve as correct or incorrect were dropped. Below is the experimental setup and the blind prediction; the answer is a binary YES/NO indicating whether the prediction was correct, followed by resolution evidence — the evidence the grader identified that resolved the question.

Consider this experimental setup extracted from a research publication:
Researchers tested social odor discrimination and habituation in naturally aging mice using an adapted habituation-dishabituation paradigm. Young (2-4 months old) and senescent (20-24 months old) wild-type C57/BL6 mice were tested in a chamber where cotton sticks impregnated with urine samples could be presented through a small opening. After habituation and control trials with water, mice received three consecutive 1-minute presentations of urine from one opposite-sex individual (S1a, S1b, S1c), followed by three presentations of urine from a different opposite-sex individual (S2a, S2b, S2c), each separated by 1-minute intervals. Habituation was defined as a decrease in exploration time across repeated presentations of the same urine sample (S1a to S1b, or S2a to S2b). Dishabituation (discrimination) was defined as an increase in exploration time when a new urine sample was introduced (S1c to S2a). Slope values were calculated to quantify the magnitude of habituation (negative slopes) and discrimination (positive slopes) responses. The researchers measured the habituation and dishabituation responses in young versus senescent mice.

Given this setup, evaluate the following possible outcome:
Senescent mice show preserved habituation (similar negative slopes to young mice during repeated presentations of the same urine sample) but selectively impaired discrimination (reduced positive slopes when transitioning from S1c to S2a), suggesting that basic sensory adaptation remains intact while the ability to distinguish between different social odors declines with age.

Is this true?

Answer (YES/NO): NO